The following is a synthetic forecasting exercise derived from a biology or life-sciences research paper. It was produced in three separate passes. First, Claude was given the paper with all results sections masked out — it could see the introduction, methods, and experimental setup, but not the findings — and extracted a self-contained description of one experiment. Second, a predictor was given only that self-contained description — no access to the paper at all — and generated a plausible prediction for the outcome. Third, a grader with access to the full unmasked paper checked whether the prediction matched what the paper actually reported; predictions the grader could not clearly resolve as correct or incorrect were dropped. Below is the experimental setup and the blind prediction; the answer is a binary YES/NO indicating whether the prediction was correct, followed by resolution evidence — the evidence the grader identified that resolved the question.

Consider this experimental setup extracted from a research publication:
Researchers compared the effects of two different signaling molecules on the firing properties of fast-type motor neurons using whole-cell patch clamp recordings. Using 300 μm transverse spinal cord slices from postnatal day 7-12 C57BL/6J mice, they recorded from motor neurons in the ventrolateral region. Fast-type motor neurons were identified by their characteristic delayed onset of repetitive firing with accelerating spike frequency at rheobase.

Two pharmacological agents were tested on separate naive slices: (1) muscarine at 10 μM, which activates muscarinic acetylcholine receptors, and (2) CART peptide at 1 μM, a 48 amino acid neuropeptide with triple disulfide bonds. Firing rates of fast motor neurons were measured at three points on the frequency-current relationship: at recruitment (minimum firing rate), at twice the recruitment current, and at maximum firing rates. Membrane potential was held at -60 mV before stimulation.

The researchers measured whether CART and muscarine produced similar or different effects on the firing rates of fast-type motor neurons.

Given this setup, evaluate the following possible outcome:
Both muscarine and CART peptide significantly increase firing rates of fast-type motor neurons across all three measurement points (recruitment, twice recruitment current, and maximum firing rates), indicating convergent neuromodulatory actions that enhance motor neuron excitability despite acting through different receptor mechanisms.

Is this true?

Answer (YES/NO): NO